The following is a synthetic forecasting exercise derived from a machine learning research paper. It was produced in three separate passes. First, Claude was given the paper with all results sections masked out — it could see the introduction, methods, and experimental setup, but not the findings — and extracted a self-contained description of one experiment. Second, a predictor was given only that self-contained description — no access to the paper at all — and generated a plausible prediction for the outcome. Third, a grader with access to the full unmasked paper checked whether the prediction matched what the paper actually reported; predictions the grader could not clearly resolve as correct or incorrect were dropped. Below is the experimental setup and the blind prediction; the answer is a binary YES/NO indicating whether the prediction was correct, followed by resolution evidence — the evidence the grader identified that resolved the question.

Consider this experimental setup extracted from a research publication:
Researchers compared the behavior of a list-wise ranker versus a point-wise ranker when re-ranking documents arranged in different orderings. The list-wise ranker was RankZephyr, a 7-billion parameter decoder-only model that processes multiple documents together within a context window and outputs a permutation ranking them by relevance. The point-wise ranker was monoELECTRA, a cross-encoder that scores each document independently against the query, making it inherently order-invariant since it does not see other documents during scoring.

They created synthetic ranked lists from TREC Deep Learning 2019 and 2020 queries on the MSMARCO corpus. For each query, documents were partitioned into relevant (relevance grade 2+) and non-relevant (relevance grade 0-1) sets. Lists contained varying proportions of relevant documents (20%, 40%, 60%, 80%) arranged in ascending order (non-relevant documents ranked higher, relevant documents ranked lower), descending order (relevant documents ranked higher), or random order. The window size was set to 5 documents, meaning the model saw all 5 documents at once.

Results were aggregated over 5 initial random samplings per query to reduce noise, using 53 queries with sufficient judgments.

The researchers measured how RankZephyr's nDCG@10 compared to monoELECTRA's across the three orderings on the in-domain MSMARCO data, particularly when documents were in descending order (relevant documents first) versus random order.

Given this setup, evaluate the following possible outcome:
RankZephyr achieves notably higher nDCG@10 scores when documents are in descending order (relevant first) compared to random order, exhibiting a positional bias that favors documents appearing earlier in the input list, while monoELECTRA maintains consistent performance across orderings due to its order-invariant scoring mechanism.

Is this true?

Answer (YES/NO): YES